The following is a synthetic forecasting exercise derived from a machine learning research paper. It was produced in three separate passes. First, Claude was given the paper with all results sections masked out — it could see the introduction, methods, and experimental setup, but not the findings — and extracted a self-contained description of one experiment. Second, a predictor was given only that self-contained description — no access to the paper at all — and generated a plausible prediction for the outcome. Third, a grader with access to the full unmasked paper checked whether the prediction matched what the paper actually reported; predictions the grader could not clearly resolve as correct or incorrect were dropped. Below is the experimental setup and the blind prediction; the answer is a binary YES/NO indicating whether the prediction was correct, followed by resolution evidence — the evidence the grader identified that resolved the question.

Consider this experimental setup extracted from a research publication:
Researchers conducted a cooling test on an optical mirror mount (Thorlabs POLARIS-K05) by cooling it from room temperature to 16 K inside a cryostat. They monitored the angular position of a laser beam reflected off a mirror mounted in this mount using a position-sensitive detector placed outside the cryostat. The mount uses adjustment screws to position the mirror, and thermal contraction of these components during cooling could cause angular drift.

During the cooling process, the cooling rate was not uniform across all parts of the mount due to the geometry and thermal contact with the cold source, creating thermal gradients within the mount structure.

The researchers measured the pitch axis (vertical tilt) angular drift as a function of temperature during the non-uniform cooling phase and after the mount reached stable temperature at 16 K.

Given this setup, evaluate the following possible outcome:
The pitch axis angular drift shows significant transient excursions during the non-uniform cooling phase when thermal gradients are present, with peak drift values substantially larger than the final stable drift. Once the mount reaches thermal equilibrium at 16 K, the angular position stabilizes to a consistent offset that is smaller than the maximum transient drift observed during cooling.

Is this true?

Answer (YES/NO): YES